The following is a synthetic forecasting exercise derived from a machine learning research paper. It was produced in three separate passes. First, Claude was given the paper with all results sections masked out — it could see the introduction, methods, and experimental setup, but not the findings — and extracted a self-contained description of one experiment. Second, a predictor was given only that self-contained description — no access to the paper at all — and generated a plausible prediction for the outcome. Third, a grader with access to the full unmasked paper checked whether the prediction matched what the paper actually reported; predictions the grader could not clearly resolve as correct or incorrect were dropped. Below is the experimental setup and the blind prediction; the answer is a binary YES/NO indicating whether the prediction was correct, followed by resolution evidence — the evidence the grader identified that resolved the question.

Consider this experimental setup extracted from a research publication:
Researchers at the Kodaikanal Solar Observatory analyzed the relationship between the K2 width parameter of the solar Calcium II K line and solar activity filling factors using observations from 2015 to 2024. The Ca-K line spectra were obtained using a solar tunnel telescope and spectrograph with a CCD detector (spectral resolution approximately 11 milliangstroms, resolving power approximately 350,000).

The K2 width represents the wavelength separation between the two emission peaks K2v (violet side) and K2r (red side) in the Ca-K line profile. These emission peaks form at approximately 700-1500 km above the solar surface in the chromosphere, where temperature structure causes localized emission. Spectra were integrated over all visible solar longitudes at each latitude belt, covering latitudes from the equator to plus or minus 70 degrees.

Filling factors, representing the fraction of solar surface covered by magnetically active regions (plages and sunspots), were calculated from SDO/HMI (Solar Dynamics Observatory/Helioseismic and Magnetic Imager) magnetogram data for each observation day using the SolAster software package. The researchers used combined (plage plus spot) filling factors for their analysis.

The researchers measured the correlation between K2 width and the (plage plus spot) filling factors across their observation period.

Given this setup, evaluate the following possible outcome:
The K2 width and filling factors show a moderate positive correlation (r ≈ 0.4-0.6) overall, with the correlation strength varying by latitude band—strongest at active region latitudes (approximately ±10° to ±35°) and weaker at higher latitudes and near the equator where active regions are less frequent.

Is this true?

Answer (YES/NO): NO